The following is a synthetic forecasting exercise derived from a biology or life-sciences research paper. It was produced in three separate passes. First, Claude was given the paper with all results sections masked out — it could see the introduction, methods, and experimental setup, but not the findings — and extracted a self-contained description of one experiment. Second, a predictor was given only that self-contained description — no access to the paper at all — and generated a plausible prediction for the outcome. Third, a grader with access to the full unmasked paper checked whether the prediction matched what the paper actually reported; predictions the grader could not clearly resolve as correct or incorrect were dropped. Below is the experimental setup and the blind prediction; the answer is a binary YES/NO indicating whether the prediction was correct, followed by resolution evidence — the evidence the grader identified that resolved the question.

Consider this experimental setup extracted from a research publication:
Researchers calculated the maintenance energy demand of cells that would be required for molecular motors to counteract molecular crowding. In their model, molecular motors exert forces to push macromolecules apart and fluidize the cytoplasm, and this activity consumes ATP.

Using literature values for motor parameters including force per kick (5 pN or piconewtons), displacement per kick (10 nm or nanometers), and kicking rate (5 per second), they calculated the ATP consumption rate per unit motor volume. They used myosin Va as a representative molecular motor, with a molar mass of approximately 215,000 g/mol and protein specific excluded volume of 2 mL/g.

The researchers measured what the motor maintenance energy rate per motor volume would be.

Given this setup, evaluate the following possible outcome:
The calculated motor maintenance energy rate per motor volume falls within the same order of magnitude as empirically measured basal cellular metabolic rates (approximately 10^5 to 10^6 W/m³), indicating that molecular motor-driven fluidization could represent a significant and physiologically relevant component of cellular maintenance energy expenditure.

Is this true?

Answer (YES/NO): YES